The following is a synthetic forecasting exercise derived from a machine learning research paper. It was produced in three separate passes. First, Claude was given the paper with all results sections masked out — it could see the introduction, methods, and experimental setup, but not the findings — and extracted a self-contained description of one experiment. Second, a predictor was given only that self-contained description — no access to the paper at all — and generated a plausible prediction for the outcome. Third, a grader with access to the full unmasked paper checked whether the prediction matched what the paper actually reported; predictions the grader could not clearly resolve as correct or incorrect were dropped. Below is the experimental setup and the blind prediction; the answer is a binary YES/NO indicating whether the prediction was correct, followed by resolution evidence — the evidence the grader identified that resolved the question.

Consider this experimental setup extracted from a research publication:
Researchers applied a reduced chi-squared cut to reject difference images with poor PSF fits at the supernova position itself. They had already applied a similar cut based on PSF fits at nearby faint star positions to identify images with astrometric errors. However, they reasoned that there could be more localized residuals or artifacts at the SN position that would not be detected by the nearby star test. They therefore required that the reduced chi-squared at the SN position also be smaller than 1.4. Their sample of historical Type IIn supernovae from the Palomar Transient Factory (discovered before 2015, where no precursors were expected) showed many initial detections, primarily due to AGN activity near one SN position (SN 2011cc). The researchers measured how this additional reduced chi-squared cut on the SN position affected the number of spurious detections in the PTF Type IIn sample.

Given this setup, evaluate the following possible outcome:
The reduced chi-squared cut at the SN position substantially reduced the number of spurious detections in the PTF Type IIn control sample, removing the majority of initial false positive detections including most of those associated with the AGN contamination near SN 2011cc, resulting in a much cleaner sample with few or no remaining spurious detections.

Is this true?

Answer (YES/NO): YES